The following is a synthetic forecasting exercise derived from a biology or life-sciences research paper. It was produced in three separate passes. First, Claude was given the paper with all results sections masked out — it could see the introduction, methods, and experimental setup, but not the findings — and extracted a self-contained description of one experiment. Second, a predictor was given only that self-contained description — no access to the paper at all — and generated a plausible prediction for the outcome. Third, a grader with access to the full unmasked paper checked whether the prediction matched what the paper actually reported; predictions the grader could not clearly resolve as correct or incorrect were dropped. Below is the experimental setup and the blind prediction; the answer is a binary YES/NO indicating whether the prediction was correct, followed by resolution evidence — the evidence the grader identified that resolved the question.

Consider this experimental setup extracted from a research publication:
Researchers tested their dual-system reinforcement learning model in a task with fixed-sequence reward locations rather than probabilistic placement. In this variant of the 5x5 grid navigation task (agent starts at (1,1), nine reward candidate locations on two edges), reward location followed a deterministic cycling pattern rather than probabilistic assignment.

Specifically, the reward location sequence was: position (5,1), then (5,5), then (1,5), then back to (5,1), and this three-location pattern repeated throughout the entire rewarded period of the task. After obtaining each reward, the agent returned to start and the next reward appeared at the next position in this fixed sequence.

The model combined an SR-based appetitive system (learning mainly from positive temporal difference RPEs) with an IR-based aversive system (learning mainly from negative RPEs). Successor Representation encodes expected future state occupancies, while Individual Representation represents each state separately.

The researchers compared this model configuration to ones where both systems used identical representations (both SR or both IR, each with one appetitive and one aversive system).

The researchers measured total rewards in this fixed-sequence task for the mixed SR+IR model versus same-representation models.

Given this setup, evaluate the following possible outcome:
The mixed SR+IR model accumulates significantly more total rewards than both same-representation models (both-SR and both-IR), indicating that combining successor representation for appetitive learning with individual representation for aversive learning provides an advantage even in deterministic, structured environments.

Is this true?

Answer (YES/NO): NO